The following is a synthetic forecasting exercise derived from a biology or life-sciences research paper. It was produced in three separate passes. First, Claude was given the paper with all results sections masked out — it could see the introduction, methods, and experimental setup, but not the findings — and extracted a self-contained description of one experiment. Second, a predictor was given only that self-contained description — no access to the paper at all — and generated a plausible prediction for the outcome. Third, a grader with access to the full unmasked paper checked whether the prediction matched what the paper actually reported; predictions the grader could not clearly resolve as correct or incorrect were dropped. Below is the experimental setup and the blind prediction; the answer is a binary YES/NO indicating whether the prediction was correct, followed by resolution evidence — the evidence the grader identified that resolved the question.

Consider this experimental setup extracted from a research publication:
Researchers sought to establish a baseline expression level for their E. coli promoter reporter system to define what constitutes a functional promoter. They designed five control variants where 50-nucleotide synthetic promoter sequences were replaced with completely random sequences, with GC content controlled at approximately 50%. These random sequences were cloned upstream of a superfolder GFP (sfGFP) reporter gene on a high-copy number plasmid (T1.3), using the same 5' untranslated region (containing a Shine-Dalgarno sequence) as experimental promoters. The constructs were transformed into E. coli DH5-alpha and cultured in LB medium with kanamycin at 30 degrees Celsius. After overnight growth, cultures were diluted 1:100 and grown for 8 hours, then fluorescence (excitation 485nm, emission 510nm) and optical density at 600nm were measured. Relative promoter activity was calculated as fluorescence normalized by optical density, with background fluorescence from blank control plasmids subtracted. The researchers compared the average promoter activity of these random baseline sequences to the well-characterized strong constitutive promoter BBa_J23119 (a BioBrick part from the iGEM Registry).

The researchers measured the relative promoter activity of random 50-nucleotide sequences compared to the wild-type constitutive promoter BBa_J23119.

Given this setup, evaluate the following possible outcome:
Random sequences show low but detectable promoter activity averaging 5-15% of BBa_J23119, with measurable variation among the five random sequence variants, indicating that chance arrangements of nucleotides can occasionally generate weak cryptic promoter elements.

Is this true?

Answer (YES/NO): NO